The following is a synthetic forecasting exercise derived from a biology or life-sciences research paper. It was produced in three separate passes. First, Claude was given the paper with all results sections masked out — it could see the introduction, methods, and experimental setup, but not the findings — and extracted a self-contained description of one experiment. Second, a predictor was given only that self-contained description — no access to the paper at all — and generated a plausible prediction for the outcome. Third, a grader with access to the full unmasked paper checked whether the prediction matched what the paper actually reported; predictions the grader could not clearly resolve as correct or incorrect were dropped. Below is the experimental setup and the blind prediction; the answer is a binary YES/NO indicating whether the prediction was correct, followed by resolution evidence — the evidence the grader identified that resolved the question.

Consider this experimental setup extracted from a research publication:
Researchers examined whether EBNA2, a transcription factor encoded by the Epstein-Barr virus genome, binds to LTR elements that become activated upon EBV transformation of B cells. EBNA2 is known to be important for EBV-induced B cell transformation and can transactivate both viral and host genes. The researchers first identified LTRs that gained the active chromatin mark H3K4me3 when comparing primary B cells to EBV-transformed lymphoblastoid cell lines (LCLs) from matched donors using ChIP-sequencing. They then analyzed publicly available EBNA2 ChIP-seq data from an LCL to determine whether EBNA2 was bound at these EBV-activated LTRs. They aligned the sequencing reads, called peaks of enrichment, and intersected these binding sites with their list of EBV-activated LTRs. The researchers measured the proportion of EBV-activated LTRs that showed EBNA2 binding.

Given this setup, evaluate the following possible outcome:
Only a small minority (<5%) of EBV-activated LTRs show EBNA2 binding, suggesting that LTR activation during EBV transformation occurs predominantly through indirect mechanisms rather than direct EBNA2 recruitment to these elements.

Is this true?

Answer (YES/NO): NO